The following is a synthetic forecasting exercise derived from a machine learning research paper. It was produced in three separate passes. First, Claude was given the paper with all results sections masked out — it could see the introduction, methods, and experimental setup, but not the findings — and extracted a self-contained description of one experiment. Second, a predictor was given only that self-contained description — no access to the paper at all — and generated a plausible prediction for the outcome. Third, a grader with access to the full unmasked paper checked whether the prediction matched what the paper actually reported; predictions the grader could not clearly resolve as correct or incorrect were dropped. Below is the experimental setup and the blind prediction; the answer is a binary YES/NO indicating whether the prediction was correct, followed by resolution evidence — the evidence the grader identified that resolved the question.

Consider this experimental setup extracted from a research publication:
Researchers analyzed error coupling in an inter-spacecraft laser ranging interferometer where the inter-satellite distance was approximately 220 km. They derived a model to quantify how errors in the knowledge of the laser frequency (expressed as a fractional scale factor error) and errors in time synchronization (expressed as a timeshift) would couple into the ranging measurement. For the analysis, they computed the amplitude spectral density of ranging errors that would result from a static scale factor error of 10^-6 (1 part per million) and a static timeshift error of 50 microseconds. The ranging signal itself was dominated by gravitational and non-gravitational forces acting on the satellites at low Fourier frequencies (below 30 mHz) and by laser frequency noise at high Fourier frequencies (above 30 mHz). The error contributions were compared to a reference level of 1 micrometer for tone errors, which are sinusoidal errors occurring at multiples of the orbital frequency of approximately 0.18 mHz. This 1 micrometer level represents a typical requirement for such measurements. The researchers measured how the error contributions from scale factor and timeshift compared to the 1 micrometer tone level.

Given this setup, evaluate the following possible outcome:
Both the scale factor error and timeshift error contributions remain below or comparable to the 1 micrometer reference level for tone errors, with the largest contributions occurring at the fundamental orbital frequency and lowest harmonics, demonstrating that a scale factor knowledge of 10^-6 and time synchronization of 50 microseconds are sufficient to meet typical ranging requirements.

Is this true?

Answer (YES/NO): NO